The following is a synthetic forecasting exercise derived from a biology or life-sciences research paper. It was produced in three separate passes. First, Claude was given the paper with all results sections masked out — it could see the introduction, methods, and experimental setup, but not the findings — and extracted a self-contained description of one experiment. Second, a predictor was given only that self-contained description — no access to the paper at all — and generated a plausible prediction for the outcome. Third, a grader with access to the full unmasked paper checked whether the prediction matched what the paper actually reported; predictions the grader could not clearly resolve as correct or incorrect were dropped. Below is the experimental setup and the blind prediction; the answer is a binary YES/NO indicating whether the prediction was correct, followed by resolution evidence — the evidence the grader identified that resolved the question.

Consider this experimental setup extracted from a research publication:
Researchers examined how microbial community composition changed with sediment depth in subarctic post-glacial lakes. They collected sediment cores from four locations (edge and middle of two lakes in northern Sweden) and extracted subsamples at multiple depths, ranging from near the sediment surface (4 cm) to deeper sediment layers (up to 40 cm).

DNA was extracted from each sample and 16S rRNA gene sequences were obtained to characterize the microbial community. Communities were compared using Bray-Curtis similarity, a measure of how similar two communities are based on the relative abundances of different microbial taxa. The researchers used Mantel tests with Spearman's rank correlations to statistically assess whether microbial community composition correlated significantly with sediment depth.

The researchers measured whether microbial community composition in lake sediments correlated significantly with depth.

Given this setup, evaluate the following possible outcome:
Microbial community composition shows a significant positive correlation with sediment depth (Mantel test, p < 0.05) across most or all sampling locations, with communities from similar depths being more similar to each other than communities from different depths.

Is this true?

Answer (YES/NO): YES